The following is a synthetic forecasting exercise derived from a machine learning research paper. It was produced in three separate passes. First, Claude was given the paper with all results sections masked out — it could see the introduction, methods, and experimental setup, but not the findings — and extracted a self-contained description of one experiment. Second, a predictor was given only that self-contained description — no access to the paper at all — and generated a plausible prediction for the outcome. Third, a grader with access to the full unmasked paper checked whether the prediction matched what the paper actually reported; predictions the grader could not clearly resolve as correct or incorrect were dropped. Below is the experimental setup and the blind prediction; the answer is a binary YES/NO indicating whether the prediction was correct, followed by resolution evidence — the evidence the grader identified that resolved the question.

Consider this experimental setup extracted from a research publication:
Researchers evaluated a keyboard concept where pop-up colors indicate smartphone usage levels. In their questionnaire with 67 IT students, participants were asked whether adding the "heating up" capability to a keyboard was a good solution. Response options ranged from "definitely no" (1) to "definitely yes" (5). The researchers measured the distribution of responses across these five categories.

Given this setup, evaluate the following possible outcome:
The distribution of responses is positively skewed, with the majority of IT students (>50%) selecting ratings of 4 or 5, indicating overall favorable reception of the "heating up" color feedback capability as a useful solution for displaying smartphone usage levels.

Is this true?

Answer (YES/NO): YES